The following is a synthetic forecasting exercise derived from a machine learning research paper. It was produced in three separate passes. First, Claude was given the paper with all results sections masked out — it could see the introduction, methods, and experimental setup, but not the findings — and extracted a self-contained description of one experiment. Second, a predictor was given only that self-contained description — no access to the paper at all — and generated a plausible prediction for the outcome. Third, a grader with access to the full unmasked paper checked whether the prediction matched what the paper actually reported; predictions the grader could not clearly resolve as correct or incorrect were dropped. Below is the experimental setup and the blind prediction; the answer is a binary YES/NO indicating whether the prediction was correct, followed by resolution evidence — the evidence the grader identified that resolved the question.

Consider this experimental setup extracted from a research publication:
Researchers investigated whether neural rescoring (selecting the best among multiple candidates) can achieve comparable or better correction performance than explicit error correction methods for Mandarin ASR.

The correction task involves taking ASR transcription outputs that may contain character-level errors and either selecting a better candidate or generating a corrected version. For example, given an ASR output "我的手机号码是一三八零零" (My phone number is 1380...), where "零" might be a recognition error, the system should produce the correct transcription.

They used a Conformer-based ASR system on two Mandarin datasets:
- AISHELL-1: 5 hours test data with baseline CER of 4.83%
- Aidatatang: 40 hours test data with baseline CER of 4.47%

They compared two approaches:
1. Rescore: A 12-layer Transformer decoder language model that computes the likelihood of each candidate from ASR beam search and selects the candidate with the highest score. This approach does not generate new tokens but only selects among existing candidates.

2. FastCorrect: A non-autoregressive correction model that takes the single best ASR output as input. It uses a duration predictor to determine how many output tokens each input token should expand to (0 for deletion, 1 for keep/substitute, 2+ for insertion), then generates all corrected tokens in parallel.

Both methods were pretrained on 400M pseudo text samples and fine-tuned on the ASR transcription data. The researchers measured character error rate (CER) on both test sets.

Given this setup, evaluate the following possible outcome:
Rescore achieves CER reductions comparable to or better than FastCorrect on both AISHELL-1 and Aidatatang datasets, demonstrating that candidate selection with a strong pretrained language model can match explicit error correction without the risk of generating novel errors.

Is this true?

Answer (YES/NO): YES